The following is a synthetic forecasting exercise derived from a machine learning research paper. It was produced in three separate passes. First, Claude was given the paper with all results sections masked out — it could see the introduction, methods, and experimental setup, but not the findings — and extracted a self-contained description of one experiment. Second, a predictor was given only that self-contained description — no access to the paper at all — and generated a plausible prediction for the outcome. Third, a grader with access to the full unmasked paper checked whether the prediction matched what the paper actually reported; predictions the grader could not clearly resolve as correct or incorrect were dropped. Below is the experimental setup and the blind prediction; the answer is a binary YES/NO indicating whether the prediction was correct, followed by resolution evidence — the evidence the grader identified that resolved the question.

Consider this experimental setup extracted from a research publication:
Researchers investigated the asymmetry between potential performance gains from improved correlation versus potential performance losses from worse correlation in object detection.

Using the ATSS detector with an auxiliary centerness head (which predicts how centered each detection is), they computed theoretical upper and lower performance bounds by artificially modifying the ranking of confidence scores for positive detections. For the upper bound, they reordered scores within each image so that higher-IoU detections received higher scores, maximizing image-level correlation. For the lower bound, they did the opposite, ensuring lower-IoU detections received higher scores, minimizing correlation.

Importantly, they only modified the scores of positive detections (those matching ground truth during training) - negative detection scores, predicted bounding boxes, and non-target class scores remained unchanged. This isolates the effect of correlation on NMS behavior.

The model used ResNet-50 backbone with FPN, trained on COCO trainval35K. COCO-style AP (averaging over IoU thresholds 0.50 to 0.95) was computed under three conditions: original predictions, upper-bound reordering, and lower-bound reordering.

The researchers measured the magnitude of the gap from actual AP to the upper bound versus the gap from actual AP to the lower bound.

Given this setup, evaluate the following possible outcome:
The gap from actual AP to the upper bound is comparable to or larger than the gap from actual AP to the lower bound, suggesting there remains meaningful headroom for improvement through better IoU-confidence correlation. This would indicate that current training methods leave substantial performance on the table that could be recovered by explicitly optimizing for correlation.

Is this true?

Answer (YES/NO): NO